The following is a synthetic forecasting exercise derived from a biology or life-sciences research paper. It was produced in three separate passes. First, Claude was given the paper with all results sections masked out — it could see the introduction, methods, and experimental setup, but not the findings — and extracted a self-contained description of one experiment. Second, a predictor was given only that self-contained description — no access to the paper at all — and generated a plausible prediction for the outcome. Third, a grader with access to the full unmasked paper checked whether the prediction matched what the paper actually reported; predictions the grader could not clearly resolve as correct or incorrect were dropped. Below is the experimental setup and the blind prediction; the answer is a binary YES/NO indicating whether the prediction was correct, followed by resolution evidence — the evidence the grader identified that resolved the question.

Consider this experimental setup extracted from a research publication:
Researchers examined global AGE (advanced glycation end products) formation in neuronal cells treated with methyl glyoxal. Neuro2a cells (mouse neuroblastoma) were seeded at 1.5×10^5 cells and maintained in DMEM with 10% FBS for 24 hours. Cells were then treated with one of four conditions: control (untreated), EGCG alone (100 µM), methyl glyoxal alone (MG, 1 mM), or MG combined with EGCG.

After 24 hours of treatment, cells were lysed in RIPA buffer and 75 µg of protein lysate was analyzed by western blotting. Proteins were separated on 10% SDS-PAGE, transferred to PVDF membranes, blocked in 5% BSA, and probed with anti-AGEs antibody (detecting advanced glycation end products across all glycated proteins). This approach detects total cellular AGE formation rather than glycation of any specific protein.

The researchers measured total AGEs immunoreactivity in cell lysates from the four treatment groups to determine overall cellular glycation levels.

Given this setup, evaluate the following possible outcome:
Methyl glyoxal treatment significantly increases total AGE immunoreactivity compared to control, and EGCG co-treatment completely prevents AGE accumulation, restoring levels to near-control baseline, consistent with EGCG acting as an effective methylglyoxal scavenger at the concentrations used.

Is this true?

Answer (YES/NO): YES